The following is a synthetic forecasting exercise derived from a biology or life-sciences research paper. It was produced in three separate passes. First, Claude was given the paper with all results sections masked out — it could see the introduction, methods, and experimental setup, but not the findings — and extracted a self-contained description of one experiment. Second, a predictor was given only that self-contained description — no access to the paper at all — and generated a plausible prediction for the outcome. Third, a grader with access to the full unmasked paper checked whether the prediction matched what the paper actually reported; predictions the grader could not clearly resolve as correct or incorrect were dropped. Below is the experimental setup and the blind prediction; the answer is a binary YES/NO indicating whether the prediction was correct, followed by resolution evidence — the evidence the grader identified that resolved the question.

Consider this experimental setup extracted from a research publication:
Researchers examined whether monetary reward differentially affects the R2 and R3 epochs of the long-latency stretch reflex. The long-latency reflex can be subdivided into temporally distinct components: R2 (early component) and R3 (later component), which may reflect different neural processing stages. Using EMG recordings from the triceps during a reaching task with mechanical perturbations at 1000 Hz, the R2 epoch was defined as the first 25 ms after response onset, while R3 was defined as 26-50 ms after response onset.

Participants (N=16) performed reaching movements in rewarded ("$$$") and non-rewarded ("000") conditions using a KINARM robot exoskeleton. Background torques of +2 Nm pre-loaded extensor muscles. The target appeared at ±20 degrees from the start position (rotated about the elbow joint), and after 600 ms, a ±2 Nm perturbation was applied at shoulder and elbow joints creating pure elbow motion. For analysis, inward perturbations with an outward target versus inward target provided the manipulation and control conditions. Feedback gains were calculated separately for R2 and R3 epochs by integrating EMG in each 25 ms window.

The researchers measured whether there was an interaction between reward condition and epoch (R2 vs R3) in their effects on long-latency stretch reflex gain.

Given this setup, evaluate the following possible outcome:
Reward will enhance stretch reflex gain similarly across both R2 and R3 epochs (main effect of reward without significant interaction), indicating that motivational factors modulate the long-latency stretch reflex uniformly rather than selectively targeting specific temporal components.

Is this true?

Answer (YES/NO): NO